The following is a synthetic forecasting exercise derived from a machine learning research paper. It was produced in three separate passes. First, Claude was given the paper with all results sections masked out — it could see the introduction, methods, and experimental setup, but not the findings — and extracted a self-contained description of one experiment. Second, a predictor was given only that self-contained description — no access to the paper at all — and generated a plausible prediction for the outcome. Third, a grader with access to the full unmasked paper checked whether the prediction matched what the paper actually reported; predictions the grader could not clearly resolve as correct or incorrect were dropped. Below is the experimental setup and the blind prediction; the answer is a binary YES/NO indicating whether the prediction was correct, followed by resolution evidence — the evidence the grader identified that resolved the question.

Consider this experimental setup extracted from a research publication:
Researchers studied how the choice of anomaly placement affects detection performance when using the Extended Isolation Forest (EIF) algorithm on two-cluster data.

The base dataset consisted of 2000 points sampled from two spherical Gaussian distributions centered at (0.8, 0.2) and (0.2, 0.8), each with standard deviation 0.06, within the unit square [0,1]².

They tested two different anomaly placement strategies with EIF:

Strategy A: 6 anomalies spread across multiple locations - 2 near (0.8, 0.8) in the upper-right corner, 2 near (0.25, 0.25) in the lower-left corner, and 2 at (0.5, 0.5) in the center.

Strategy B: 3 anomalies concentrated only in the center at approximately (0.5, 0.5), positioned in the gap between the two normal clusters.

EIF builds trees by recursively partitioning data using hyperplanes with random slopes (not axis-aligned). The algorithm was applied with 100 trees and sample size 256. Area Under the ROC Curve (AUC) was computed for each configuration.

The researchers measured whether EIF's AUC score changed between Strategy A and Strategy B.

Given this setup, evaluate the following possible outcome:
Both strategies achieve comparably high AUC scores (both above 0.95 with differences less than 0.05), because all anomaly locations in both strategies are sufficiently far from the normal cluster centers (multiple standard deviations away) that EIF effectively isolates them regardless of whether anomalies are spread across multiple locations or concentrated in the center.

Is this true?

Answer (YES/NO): NO